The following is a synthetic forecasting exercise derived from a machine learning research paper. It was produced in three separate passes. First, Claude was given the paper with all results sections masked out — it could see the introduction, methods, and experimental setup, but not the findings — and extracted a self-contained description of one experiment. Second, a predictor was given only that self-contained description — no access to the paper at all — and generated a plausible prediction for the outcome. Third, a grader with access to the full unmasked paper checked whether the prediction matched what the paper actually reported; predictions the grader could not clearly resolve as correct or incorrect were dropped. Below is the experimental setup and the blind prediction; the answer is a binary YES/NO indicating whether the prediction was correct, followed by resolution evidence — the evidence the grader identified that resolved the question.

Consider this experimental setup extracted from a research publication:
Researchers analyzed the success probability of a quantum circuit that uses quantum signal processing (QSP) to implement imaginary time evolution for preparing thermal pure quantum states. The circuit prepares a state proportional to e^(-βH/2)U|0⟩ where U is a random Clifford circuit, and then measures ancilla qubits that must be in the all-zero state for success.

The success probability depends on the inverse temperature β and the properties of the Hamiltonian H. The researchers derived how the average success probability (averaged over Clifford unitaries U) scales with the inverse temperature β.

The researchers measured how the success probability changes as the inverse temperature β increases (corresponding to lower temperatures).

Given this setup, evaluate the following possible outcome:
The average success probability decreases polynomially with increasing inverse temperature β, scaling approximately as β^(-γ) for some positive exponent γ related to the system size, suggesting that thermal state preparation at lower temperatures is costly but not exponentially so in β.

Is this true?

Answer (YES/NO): NO